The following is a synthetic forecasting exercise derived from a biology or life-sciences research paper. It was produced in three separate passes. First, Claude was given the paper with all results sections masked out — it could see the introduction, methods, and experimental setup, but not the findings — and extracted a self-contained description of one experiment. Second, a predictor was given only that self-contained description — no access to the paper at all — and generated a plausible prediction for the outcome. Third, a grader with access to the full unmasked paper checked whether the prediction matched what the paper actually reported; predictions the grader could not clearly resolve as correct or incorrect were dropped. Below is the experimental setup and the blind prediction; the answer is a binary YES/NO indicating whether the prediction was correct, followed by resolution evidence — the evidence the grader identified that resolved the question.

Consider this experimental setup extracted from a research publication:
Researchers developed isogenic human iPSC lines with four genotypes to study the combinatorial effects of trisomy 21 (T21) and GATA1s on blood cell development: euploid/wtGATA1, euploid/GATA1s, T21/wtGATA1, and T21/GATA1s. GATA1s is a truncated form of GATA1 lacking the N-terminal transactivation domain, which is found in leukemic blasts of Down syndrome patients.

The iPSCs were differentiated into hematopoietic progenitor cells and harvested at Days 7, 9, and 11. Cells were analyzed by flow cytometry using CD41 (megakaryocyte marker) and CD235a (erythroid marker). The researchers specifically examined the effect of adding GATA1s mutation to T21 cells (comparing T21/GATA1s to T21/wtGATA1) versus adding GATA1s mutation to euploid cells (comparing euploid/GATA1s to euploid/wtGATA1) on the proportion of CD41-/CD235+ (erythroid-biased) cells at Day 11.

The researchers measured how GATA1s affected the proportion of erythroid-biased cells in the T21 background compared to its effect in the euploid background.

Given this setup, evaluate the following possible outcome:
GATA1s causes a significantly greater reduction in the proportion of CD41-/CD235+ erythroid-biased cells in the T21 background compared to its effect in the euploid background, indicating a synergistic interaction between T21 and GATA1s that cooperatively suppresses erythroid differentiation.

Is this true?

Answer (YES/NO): NO